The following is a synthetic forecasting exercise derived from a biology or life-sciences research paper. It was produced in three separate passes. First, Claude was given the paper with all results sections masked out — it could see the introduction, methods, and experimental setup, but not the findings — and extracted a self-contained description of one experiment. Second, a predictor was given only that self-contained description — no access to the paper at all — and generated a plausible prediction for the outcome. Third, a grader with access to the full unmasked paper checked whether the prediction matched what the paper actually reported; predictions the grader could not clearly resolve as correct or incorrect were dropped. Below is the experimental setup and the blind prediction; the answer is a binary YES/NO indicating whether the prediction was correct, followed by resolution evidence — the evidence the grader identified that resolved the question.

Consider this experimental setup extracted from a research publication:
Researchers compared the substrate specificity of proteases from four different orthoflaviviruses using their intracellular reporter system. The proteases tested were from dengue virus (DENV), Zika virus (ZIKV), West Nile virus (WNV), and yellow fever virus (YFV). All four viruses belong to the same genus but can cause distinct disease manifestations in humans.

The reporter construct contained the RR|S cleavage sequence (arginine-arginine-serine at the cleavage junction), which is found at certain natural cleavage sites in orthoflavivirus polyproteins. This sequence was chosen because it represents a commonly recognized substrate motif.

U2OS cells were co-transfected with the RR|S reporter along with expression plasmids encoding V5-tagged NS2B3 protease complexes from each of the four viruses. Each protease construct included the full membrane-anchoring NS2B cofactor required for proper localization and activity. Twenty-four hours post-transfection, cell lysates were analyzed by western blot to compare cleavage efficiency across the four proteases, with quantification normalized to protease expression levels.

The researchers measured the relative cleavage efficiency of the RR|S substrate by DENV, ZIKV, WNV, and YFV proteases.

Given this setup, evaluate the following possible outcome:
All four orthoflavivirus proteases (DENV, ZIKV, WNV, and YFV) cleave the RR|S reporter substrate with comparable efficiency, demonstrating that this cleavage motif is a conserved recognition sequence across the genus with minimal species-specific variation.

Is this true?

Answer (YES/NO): NO